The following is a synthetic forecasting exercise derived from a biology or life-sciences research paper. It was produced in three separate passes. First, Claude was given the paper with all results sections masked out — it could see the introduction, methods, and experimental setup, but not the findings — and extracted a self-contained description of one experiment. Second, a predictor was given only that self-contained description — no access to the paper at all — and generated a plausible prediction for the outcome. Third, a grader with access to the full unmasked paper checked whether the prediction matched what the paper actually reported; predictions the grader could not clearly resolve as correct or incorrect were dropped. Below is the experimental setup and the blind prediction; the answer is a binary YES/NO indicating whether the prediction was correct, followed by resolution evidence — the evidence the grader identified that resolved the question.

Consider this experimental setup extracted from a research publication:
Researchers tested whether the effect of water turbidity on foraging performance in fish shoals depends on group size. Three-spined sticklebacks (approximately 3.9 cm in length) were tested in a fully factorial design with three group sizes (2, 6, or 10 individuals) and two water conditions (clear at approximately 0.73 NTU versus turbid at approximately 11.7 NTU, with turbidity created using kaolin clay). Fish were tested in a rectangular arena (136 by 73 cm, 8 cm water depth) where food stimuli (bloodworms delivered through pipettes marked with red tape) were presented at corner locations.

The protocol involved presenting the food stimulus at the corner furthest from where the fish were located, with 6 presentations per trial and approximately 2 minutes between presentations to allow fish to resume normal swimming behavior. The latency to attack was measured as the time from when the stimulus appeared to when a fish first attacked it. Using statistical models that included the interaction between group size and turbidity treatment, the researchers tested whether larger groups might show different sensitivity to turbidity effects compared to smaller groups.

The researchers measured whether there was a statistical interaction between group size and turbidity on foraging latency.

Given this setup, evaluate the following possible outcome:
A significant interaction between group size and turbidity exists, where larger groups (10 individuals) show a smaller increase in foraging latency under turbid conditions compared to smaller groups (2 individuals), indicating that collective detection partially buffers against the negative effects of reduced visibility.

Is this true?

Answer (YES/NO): NO